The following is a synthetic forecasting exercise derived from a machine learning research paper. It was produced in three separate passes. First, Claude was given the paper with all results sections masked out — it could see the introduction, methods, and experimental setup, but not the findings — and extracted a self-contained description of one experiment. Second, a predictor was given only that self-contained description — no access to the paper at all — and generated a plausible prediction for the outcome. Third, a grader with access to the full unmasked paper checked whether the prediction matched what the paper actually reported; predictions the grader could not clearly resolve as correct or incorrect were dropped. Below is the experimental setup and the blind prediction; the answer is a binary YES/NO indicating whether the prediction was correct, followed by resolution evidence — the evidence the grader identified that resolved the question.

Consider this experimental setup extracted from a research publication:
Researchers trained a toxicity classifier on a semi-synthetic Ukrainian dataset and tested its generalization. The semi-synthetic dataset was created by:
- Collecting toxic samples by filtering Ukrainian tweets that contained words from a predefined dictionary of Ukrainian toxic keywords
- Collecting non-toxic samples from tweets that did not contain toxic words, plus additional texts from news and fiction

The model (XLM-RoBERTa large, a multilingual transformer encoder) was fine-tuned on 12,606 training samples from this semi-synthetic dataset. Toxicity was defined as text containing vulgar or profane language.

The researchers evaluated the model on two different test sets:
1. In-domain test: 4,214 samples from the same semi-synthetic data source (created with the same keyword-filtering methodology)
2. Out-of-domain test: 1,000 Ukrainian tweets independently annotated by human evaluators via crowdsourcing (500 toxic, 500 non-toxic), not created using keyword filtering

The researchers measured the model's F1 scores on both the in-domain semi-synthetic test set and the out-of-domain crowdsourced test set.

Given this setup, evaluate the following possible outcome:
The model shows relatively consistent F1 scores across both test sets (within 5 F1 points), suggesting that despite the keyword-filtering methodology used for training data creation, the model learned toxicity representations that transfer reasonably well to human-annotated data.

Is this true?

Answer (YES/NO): NO